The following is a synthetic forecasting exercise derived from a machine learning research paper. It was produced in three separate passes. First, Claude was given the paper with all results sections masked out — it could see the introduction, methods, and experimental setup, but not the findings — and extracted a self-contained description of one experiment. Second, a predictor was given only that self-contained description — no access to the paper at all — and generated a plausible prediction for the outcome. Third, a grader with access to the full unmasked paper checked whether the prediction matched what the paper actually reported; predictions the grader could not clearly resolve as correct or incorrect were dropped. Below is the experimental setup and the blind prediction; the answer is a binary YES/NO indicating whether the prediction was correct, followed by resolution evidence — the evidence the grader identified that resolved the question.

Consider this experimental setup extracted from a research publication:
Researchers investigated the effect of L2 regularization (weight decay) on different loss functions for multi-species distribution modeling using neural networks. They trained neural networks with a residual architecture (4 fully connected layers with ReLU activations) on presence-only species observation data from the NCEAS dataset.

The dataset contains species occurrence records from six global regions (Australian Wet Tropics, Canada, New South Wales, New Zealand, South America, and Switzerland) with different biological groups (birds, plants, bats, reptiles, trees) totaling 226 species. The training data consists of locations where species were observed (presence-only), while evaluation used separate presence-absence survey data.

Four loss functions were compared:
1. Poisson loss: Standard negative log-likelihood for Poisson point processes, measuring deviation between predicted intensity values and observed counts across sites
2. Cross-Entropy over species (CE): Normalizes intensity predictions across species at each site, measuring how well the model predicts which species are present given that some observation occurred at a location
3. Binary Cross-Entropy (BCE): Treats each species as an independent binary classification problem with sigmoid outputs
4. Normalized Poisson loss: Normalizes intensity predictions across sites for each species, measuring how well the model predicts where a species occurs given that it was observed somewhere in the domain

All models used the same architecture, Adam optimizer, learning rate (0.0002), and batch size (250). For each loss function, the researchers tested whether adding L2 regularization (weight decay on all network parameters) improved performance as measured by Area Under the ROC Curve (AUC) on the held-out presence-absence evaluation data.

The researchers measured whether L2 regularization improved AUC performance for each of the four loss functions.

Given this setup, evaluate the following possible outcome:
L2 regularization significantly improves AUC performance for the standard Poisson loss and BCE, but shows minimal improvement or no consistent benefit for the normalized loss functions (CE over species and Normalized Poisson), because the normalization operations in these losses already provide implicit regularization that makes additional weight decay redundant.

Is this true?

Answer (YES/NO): NO